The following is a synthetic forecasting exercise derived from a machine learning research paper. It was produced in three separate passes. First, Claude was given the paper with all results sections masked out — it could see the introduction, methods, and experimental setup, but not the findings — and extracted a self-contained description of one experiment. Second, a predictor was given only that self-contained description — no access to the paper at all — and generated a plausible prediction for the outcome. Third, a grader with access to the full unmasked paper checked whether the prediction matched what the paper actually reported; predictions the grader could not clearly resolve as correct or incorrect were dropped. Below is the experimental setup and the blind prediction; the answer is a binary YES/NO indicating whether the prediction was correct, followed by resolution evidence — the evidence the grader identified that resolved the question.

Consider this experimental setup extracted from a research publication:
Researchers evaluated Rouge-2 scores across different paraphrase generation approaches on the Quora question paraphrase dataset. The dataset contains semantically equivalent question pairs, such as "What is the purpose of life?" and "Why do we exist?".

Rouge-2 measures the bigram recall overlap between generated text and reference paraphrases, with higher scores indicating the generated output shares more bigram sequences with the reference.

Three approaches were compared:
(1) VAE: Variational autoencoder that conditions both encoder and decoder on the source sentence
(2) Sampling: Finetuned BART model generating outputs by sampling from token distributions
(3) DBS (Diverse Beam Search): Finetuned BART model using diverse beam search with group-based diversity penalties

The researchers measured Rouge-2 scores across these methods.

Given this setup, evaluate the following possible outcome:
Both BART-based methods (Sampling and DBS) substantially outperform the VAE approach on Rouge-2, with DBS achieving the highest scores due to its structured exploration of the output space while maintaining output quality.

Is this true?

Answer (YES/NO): NO